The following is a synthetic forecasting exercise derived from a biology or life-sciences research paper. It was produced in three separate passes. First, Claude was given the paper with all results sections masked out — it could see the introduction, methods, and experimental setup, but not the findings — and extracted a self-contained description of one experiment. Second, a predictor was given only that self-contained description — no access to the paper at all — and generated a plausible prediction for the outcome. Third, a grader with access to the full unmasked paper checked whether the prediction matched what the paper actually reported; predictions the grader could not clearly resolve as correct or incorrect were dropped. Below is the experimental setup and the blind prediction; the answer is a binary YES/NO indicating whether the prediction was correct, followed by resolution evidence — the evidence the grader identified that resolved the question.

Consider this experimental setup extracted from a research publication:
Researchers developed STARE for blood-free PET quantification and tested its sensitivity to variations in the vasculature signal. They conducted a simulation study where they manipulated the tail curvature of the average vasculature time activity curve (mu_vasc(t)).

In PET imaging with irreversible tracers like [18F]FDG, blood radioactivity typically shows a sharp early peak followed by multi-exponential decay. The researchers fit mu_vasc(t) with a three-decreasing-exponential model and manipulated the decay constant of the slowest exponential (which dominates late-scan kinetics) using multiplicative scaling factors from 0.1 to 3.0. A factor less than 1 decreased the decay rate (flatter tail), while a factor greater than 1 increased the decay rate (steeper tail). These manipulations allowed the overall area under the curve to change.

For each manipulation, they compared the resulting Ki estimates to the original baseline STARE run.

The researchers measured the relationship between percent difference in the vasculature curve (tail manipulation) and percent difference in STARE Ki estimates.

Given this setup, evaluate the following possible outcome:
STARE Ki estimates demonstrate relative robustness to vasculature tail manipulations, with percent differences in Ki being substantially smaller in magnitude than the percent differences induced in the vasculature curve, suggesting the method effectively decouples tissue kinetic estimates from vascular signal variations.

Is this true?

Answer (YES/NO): YES